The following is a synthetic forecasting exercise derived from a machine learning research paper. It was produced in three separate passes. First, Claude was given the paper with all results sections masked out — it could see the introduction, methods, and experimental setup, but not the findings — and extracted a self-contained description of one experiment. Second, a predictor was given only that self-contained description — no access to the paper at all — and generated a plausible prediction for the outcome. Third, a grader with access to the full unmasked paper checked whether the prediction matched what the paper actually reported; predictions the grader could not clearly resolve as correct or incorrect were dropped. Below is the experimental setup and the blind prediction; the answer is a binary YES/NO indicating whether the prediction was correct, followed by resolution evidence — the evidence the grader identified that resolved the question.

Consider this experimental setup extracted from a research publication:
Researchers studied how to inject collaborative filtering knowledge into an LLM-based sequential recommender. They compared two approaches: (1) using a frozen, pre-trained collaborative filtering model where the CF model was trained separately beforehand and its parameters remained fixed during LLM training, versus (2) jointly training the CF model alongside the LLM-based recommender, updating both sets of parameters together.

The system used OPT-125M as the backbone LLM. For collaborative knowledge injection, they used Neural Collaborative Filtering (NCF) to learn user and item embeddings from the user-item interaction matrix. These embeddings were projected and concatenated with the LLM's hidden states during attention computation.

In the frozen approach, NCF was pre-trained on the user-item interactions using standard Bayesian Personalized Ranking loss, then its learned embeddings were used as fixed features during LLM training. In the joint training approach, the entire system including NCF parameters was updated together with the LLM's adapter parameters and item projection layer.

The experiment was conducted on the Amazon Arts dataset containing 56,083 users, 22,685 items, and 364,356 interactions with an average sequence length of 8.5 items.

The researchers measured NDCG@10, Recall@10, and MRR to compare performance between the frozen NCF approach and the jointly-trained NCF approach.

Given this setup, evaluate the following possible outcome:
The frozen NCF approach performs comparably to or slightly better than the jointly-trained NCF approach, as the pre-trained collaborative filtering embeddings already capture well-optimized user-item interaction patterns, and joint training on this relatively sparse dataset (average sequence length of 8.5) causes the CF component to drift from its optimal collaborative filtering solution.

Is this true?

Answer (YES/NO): NO